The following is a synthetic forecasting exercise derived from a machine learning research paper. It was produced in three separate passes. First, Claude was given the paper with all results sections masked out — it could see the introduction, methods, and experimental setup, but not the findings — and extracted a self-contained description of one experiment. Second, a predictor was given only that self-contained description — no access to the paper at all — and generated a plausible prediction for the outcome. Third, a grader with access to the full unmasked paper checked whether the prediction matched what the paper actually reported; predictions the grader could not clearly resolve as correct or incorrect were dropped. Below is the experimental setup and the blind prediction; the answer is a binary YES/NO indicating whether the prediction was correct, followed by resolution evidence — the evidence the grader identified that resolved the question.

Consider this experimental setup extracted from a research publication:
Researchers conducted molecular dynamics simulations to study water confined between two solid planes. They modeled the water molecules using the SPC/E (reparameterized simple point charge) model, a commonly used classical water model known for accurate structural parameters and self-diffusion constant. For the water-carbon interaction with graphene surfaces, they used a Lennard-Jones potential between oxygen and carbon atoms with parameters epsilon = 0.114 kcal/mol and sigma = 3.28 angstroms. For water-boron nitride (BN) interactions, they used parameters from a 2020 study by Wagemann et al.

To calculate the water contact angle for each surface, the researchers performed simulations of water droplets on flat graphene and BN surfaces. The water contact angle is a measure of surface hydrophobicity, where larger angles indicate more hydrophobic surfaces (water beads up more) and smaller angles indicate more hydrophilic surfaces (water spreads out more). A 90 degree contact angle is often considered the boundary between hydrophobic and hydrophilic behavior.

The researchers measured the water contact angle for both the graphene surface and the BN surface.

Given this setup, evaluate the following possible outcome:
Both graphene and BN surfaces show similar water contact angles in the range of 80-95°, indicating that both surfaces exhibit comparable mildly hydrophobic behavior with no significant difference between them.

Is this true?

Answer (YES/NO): NO